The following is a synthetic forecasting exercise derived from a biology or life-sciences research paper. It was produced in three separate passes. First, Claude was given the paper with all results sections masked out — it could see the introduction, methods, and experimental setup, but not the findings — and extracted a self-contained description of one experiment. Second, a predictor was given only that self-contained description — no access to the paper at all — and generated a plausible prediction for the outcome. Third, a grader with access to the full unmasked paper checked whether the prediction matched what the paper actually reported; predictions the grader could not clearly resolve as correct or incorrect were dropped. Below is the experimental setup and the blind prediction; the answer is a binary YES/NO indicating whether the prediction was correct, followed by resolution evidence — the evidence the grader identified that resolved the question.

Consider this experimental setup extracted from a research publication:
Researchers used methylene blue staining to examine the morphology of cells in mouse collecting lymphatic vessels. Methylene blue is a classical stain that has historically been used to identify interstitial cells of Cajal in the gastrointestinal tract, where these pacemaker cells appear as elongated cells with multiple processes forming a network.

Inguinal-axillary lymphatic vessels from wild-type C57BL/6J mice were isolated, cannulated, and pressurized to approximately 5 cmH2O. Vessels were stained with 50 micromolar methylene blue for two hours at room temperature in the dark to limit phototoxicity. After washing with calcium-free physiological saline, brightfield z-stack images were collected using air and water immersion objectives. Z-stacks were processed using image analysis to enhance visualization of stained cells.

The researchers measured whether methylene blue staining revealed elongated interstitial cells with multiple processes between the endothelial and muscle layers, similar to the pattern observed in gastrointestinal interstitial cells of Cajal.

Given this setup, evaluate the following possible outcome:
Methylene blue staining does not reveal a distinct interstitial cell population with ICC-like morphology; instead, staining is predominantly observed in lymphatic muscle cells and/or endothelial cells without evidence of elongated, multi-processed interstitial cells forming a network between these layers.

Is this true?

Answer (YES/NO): NO